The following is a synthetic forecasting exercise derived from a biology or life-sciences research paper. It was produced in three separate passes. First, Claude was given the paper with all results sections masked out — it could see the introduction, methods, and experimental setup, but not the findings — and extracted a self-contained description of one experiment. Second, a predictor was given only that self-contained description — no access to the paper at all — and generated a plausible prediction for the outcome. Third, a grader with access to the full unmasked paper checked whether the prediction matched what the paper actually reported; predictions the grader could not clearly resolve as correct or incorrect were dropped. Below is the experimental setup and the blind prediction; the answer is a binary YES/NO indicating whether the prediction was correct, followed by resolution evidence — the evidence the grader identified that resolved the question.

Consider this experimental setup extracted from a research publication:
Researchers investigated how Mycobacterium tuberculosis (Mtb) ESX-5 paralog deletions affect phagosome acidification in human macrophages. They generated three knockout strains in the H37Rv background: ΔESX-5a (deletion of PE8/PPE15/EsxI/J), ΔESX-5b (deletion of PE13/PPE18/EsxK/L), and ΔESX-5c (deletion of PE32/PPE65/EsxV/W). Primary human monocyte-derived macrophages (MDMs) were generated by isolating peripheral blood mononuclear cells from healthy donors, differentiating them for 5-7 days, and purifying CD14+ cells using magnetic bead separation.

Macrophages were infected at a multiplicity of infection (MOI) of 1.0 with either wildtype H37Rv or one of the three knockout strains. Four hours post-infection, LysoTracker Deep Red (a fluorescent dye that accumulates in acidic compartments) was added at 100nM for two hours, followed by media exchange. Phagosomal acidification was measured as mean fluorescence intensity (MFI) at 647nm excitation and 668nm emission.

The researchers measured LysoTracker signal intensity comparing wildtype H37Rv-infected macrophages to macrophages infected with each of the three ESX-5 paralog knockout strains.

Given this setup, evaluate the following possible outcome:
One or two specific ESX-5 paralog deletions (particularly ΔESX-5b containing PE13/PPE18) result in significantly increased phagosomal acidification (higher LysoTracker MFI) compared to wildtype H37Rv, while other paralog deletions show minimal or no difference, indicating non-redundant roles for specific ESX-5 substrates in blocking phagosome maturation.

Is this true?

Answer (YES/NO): NO